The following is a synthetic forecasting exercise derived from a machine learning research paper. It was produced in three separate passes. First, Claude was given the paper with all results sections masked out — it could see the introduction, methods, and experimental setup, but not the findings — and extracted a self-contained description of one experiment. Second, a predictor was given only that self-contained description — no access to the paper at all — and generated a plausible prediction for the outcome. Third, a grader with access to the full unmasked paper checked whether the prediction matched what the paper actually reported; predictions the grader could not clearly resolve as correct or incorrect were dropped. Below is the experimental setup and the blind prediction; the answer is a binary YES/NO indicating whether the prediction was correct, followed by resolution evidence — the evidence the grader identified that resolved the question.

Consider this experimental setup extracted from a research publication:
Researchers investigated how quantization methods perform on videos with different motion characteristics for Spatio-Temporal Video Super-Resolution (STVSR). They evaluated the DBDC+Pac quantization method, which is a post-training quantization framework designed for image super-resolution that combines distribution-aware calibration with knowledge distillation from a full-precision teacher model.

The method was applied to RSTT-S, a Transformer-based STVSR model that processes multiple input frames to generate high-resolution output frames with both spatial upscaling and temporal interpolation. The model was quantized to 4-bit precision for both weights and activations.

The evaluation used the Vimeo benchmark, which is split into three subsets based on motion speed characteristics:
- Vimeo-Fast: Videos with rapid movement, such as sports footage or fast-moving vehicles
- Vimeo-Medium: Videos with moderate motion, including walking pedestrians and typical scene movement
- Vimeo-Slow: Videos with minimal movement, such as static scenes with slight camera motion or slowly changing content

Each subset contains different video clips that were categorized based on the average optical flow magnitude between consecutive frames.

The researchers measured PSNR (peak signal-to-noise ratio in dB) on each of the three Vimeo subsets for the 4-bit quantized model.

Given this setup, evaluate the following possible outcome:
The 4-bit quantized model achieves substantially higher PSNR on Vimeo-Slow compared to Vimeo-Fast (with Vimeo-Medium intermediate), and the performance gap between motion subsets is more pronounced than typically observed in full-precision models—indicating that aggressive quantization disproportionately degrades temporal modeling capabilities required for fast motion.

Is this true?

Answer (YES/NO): NO